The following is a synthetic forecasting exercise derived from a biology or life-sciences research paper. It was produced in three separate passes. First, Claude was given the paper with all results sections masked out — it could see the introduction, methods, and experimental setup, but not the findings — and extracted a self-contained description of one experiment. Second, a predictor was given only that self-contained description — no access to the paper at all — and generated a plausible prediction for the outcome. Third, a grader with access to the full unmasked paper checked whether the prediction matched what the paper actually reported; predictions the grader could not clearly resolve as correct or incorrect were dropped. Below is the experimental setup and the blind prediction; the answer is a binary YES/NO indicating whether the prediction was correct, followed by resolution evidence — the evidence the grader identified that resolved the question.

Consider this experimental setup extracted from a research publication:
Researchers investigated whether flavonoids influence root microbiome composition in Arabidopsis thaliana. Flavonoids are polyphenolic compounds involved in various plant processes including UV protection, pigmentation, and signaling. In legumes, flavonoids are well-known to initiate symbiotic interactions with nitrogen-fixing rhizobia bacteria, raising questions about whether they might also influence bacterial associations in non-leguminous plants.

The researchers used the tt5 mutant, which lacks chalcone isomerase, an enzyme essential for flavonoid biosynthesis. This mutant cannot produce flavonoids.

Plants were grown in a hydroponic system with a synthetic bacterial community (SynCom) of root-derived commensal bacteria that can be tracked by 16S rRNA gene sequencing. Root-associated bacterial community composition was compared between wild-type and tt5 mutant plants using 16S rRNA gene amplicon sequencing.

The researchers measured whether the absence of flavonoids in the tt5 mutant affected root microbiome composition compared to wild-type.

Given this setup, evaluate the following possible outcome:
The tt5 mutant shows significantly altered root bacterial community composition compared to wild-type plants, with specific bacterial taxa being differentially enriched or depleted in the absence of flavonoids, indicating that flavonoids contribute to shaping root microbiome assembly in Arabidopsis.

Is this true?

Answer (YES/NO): NO